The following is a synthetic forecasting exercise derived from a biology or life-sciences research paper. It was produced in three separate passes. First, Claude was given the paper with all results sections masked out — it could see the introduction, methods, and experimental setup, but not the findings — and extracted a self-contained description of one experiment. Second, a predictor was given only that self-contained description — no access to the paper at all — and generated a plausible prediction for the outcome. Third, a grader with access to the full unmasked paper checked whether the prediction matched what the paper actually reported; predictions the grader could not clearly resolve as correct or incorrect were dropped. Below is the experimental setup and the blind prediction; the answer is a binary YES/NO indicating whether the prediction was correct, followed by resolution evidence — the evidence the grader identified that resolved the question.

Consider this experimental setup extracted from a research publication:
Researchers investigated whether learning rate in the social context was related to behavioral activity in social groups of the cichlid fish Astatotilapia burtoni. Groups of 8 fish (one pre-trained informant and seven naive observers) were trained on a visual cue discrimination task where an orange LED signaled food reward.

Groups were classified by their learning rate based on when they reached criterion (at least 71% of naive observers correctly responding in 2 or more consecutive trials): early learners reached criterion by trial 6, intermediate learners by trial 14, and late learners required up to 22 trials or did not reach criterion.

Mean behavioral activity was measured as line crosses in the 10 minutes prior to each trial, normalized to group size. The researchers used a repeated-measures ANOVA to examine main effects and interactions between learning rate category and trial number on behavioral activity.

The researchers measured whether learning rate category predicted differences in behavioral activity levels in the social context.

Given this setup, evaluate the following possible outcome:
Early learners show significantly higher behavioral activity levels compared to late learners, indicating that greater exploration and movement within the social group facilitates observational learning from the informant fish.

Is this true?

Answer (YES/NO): NO